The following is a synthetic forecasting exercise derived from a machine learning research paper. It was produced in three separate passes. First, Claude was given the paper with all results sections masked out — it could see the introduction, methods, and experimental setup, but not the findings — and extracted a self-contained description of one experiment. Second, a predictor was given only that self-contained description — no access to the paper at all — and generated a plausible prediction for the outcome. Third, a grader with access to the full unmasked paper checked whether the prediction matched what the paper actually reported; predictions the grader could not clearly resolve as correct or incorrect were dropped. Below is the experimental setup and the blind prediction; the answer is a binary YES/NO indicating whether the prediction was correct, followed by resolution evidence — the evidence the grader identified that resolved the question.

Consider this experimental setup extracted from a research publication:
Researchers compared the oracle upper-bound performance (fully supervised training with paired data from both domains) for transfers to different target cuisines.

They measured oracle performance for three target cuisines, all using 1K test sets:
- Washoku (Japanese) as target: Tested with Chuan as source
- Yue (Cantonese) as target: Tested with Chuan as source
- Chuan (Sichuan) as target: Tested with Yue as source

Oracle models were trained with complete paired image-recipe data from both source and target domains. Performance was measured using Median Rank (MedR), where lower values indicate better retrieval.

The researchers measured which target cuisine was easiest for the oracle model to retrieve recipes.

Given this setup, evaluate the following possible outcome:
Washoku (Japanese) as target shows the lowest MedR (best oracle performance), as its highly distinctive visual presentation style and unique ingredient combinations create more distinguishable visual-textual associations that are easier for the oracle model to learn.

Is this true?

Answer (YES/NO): NO